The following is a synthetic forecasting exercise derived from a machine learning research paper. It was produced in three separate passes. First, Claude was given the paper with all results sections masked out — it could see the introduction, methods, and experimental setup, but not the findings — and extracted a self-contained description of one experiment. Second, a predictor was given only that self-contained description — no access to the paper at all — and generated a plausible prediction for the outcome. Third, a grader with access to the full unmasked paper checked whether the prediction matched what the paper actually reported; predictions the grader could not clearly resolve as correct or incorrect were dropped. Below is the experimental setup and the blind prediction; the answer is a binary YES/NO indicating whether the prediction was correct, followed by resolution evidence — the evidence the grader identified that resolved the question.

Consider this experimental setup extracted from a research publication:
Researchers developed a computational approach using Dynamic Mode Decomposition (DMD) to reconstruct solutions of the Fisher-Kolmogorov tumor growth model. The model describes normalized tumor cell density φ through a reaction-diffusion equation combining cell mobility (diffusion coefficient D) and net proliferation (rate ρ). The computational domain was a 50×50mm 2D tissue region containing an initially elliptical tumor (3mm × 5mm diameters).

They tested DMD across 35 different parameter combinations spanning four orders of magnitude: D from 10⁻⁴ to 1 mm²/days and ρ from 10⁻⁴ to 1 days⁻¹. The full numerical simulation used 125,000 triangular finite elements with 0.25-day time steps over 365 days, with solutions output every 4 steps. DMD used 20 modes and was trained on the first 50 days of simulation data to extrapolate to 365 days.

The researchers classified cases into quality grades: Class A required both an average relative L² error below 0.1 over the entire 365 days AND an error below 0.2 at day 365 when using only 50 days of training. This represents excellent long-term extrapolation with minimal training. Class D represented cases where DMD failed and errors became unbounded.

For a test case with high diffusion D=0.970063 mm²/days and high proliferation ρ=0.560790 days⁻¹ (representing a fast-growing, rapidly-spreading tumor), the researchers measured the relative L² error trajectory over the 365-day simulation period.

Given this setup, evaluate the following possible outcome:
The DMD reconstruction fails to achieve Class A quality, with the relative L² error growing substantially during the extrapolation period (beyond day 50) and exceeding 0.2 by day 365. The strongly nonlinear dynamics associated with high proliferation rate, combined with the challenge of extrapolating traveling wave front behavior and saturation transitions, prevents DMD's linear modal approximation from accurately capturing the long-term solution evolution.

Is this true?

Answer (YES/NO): YES